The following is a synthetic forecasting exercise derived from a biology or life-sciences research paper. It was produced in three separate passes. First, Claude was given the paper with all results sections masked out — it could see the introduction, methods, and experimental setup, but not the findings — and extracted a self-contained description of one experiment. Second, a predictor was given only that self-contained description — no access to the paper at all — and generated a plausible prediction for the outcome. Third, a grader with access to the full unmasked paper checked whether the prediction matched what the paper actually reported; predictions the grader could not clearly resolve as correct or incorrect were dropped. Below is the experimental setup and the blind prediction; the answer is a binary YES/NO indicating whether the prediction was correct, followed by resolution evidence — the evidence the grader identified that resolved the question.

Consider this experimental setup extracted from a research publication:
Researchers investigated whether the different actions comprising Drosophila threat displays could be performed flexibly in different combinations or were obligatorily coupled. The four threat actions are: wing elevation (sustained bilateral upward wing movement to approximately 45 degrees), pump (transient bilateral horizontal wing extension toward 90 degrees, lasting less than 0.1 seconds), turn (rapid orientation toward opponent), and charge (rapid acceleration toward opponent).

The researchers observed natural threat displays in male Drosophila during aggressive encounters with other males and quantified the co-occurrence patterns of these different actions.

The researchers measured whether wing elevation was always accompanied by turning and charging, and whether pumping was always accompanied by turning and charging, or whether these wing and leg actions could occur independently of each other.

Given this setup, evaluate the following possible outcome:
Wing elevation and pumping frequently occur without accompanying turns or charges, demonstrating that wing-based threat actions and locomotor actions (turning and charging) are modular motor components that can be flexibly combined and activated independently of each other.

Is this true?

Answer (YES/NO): NO